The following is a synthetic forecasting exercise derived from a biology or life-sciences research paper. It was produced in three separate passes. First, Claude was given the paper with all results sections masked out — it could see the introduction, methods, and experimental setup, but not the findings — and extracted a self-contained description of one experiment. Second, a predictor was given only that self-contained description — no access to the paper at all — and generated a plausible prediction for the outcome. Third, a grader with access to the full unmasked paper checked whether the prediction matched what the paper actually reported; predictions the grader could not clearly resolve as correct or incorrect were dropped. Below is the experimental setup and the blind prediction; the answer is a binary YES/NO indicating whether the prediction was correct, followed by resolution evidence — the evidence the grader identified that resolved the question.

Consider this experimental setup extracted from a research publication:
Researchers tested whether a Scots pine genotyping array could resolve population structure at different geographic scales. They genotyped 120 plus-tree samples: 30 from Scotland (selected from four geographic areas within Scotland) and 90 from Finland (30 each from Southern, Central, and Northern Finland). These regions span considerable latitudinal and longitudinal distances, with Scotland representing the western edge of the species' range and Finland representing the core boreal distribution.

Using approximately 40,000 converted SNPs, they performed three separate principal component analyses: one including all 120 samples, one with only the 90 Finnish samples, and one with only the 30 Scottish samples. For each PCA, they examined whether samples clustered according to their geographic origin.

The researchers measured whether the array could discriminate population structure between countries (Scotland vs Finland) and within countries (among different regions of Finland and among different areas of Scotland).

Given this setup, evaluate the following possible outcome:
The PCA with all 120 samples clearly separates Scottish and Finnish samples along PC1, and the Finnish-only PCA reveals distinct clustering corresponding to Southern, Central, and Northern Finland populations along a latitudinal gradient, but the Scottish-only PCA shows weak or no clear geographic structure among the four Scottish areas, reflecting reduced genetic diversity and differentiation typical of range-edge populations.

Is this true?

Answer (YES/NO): NO